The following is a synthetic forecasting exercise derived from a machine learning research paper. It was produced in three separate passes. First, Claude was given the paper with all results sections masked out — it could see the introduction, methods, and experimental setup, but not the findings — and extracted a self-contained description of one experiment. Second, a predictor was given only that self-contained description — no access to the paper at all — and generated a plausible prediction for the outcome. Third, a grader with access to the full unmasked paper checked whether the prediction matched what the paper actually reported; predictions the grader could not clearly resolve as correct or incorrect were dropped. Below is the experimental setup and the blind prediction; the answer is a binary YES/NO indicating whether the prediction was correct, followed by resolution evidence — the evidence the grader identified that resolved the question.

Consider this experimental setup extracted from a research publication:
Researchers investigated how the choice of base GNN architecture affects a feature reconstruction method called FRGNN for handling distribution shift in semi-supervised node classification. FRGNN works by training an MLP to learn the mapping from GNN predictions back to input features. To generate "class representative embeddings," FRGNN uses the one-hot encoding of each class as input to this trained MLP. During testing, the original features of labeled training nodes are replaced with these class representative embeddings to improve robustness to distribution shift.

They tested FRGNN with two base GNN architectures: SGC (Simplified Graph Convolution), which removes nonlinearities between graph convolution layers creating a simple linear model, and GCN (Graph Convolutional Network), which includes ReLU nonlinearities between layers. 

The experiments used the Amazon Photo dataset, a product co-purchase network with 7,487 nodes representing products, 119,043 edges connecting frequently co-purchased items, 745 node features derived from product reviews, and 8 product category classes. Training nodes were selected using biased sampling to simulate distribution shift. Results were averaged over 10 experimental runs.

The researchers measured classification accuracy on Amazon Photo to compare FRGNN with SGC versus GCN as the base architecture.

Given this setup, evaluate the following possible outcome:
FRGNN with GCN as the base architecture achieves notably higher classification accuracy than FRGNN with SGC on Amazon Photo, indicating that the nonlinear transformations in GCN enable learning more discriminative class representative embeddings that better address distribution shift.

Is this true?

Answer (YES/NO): NO